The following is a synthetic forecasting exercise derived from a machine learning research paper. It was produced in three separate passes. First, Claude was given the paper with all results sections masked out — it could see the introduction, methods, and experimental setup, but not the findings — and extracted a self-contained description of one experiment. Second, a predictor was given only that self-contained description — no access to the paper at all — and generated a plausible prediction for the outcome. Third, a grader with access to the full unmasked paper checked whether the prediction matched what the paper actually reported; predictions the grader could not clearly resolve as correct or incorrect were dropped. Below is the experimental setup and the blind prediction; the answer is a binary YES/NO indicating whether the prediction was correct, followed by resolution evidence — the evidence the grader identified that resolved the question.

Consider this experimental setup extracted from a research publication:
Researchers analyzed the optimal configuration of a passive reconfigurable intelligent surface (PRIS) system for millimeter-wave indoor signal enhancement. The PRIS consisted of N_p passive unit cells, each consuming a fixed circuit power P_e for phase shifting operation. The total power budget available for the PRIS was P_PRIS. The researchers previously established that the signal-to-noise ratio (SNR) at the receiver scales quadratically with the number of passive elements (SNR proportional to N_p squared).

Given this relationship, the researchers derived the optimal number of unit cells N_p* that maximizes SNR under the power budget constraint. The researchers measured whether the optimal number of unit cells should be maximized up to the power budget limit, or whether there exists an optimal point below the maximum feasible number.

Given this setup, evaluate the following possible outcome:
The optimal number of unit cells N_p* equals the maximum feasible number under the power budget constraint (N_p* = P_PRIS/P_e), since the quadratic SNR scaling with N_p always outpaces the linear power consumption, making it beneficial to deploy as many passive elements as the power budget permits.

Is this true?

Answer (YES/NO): YES